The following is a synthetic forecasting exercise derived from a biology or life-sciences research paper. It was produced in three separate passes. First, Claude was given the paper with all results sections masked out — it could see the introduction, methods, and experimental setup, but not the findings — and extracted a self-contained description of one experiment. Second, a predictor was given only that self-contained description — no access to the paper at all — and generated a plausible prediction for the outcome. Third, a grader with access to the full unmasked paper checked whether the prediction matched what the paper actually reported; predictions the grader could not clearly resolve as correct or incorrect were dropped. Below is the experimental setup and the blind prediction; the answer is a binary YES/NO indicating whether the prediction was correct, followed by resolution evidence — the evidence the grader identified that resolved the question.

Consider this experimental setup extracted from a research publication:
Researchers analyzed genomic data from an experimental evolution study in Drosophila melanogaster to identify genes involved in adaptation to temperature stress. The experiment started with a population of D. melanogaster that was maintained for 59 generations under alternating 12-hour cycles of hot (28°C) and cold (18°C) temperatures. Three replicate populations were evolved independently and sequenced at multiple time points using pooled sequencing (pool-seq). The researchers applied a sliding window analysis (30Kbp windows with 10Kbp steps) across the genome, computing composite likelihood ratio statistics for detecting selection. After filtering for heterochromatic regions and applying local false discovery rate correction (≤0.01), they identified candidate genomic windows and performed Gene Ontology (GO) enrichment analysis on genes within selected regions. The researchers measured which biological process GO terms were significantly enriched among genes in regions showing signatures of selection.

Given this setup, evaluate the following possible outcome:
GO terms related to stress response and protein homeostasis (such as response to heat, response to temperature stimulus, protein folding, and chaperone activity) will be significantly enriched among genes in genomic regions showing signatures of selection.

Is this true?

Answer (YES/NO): YES